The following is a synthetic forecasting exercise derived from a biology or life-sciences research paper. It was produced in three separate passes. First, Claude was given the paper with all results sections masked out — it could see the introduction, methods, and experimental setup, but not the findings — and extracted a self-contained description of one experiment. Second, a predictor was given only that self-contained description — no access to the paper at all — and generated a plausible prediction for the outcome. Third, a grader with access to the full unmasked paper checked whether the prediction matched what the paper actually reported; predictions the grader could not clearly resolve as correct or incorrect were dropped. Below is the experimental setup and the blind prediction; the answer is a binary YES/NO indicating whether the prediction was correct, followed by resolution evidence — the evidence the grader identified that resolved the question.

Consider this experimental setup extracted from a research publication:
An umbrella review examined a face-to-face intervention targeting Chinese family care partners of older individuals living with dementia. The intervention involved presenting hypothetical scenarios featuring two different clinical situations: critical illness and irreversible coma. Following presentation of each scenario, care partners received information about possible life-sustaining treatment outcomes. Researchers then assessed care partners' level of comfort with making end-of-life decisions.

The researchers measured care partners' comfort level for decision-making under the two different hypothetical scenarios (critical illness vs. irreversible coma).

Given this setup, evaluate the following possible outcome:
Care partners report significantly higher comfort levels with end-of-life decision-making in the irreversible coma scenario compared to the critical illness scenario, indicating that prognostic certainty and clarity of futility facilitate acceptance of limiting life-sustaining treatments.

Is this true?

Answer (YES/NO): NO